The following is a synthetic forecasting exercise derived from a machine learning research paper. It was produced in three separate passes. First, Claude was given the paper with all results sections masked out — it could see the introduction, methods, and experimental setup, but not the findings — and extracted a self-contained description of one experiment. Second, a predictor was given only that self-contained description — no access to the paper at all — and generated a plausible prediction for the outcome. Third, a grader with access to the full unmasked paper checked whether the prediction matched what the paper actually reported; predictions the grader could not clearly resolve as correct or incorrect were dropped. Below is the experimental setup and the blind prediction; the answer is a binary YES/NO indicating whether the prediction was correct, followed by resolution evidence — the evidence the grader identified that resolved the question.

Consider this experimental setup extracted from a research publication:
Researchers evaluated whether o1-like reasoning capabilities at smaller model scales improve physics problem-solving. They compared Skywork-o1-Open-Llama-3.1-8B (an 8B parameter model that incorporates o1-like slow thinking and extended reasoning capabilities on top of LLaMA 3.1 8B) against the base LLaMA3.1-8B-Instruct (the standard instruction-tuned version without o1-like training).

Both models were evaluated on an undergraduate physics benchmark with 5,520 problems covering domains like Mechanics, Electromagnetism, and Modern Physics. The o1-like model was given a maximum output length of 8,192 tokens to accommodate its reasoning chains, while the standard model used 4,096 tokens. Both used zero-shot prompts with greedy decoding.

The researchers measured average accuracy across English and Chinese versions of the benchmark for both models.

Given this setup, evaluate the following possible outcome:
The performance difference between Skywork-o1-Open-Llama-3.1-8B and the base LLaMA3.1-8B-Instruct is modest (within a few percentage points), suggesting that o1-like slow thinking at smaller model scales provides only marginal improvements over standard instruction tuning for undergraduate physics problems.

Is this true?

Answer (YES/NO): NO